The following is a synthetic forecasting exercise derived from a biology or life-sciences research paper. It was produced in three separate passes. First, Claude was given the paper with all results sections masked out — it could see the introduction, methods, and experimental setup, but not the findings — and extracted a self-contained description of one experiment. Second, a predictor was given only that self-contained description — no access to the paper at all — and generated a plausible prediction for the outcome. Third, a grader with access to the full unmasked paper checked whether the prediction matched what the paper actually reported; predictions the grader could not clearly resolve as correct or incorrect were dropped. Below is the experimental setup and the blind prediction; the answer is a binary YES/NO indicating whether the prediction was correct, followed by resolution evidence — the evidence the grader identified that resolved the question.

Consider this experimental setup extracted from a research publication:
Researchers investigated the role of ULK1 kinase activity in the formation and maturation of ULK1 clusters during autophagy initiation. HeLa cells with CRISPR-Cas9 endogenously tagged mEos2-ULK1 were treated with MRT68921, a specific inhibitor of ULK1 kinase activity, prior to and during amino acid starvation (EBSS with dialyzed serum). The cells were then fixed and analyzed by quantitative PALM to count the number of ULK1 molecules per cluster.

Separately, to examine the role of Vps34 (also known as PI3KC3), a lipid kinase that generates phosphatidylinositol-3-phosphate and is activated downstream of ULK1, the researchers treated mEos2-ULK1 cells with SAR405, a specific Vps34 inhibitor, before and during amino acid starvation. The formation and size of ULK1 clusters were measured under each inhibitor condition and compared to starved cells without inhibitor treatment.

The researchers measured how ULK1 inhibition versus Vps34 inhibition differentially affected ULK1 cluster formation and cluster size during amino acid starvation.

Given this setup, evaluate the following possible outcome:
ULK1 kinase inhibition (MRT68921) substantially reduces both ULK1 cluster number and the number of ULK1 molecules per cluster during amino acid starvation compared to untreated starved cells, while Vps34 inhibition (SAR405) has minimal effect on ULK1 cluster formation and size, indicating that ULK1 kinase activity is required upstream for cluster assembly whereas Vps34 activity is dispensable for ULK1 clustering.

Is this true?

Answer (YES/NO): NO